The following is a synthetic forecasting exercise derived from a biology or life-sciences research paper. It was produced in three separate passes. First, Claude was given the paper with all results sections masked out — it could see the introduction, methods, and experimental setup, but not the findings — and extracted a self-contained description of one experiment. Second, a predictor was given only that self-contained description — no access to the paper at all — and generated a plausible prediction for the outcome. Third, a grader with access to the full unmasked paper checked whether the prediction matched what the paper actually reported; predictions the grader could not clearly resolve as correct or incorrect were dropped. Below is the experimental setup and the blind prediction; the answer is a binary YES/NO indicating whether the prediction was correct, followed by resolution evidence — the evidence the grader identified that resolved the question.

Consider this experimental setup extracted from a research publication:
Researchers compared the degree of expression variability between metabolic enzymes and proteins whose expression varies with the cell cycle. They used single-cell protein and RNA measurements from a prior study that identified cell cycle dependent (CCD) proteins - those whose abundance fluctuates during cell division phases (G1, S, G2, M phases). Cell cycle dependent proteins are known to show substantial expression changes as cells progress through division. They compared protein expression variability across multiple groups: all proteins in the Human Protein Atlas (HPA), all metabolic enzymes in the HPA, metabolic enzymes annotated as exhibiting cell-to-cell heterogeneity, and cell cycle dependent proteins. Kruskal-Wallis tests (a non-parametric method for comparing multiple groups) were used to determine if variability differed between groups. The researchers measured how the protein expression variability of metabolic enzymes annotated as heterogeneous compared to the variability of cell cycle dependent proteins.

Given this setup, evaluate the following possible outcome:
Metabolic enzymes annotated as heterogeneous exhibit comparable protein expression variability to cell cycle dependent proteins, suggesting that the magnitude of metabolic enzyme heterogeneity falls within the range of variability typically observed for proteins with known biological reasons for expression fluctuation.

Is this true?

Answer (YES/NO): YES